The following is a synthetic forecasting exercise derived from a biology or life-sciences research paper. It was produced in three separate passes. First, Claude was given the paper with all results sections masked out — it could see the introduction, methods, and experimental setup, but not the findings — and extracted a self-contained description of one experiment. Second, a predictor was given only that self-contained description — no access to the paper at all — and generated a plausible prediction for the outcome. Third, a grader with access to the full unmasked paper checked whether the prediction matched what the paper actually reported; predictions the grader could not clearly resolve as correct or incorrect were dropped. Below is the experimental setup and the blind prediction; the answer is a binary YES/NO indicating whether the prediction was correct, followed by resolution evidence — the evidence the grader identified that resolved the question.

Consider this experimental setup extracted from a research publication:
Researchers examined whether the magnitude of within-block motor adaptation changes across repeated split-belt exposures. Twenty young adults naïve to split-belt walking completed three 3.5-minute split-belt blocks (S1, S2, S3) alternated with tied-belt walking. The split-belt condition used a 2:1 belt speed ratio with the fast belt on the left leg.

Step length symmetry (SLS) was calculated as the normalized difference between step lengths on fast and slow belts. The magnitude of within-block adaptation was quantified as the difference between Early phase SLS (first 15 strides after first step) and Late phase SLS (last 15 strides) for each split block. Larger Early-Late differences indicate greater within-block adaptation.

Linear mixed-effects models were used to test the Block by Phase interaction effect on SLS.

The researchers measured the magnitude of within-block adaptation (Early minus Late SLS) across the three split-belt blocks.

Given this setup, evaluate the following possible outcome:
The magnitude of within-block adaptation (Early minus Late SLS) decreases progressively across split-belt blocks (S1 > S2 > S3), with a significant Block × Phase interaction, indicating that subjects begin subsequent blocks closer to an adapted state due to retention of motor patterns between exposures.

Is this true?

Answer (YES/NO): YES